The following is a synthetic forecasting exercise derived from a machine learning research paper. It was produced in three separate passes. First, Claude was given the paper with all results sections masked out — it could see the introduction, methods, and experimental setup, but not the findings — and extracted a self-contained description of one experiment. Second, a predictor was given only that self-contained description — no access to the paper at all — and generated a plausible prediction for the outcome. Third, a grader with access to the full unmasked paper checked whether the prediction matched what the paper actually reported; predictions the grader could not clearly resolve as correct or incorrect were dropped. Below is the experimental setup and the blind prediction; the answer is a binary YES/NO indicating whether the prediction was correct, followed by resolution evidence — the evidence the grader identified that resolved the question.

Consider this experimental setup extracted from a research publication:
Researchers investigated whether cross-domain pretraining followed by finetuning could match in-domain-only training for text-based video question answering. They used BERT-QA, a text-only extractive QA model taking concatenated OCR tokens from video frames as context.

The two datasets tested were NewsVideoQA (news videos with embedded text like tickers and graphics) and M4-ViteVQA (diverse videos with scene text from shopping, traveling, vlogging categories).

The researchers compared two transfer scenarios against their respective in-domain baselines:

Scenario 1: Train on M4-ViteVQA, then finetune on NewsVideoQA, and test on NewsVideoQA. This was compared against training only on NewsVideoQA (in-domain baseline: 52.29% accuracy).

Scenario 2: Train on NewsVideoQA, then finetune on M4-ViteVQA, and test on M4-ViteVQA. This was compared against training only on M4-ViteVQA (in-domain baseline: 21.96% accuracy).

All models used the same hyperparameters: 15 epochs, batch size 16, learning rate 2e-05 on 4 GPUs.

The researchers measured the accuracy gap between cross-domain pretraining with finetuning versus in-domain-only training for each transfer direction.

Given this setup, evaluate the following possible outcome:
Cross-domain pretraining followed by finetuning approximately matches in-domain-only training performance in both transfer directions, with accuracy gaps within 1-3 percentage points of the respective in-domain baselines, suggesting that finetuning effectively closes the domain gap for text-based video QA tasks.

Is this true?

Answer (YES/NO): YES